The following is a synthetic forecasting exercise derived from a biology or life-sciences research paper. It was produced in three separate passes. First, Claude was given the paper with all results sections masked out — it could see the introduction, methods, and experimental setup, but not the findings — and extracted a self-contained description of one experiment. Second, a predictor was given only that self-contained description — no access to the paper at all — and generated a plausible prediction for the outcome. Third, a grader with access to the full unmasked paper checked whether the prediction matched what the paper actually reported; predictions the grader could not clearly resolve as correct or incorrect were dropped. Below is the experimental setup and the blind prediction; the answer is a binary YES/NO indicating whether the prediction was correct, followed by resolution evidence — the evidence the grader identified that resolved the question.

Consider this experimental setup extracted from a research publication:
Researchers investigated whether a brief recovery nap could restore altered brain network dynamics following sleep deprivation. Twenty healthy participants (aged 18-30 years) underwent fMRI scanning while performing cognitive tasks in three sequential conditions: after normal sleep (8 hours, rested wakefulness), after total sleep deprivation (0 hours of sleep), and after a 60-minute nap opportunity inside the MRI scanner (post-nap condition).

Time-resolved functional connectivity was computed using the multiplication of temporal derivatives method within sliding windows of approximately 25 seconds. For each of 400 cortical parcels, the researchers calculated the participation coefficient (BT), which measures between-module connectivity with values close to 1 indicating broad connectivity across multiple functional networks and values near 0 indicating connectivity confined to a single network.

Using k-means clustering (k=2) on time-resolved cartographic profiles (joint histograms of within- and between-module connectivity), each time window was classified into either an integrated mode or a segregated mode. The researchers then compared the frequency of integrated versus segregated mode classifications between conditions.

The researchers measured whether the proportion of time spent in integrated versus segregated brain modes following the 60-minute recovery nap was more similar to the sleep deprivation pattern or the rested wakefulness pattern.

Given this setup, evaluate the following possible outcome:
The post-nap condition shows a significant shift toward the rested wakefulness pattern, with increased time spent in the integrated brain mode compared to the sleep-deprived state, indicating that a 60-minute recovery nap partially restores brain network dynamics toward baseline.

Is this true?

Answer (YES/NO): YES